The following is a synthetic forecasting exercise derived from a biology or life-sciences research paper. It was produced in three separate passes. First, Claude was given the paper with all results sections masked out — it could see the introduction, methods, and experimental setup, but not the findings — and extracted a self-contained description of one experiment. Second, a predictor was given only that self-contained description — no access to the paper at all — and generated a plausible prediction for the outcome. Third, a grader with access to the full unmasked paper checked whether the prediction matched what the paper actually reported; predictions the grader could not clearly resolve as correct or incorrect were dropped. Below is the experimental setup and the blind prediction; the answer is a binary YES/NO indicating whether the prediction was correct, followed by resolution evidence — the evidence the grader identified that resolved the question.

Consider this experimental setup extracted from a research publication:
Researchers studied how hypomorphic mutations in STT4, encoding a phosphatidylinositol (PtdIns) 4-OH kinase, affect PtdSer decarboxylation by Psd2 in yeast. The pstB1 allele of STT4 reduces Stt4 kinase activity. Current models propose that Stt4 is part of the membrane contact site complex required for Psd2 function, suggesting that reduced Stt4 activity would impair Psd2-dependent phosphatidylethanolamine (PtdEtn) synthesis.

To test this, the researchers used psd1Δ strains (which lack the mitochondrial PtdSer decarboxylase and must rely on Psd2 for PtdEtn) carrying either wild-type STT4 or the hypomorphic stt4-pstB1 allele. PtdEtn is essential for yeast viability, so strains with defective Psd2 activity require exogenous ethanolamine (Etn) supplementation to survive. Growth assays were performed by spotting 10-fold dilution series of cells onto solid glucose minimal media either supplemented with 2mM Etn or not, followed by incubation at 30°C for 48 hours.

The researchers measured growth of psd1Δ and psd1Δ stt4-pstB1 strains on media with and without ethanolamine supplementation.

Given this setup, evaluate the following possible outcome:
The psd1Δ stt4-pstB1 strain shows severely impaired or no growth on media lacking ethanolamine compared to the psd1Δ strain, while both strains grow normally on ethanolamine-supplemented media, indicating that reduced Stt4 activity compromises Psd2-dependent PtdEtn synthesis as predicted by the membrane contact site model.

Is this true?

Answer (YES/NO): YES